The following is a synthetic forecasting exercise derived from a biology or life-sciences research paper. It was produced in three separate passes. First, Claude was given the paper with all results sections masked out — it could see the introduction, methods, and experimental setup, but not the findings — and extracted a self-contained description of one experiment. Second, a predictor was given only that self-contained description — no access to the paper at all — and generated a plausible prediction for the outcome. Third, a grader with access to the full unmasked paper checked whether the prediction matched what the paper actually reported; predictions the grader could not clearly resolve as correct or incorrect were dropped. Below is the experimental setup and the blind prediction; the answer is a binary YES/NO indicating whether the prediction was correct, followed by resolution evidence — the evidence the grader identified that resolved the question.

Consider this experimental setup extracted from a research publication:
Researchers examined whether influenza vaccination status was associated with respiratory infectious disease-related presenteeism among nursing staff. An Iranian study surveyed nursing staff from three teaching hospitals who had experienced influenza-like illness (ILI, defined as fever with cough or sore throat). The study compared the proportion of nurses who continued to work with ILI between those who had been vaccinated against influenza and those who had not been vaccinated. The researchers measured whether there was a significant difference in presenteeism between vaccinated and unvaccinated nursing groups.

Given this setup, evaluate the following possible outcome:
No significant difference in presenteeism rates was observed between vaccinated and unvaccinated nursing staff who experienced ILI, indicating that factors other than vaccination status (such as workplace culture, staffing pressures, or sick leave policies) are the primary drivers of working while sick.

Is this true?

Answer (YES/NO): YES